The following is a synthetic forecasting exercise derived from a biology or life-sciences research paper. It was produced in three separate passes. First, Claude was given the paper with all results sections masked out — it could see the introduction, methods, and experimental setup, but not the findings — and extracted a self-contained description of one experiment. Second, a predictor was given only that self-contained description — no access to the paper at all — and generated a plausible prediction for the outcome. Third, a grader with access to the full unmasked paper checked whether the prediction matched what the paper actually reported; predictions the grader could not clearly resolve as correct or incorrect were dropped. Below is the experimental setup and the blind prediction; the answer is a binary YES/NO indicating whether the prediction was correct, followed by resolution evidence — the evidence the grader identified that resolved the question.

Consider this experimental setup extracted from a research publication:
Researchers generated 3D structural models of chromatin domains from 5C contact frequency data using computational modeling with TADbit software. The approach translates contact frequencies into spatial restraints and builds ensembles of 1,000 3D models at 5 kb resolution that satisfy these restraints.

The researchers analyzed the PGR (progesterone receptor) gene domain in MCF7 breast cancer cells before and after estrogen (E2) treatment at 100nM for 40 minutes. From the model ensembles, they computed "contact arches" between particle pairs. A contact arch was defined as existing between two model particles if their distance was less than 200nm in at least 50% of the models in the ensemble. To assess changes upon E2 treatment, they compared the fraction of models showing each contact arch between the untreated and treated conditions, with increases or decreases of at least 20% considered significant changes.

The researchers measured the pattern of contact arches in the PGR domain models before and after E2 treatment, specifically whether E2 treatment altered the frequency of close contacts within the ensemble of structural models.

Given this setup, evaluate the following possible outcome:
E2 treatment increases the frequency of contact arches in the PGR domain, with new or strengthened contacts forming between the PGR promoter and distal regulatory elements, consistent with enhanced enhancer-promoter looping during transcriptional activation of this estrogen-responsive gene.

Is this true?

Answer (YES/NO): NO